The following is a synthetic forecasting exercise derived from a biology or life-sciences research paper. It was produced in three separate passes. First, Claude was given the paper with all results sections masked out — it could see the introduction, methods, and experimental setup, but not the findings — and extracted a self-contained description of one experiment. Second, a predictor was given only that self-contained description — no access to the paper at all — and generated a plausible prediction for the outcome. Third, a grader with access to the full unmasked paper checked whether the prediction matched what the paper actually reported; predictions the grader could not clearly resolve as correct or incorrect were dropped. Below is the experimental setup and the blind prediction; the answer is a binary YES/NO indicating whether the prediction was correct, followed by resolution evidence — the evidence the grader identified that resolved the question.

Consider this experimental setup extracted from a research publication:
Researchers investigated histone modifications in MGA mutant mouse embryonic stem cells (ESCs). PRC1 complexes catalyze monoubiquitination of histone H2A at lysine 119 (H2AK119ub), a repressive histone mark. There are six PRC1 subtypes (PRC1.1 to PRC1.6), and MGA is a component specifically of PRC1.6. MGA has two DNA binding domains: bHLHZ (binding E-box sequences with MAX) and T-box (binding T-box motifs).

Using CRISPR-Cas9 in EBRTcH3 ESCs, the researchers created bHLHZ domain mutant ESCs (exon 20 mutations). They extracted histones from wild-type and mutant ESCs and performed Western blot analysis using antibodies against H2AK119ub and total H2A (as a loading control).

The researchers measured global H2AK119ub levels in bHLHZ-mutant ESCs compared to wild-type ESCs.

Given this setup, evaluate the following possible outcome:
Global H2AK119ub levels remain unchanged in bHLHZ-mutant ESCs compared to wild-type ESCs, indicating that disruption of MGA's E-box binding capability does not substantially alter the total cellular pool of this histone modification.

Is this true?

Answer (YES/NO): YES